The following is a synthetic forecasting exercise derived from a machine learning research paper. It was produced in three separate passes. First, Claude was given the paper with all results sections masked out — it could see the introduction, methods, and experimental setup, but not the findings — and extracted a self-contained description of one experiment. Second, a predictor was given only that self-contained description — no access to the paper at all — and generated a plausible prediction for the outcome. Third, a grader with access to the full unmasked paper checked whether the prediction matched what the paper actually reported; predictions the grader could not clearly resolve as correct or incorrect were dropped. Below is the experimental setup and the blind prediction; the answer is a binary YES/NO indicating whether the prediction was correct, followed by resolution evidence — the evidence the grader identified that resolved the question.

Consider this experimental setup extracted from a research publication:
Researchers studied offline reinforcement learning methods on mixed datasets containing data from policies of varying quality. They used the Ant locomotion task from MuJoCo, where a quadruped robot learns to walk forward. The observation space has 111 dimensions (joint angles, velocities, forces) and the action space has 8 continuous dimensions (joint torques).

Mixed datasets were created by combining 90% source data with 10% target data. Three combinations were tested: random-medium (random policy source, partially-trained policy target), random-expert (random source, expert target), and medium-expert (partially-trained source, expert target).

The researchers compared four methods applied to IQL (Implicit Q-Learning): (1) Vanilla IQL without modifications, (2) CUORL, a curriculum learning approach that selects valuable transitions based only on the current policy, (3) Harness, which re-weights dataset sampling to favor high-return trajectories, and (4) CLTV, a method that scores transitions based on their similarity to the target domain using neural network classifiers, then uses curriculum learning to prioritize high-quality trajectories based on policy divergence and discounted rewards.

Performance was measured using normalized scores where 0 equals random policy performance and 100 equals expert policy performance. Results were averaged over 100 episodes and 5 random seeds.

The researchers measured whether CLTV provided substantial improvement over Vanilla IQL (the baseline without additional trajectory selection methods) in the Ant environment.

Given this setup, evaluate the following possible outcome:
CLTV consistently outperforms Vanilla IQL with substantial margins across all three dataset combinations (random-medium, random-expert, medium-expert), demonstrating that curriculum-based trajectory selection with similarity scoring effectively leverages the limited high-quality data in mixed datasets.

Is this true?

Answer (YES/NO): NO